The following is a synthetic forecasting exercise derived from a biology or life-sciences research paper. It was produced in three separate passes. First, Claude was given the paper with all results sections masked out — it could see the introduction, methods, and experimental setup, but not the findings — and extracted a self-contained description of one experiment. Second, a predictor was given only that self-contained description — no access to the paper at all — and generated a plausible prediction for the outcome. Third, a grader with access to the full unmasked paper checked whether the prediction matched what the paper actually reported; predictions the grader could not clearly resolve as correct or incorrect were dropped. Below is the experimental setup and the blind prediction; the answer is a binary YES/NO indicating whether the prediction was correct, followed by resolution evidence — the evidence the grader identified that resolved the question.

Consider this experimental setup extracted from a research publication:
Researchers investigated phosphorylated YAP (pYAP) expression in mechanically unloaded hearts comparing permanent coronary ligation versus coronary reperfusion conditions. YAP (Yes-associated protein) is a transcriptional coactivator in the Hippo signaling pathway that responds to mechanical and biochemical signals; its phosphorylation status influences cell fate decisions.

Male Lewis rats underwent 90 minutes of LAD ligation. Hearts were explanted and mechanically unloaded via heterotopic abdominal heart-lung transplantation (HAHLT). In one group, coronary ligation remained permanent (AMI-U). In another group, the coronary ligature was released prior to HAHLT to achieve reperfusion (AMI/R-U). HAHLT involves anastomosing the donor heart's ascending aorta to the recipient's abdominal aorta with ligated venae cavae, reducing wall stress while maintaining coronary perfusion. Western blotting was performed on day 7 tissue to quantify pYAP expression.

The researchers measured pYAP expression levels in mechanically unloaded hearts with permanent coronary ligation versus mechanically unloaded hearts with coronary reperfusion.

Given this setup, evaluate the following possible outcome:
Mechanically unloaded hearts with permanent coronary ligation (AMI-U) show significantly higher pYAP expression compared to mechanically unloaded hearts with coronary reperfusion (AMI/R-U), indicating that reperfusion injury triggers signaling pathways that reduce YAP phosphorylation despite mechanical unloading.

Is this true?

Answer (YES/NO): YES